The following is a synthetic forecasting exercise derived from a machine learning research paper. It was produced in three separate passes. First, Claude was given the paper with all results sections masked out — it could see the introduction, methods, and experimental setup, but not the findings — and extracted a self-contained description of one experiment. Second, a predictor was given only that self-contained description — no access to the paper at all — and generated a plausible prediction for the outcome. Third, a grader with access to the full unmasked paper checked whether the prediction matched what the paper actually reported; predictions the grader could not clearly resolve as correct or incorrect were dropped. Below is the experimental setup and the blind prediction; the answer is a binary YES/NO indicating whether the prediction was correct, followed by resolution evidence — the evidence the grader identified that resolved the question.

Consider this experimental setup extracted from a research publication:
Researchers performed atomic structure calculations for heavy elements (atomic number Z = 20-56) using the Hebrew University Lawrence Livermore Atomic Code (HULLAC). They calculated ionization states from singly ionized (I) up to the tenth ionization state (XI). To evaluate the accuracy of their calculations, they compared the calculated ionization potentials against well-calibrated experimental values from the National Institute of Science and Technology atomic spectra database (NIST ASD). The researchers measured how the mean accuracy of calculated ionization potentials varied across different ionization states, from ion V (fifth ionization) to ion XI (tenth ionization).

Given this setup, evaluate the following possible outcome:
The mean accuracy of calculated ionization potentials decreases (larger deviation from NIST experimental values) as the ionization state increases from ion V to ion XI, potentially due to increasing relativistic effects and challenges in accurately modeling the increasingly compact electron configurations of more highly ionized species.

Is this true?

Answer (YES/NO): NO